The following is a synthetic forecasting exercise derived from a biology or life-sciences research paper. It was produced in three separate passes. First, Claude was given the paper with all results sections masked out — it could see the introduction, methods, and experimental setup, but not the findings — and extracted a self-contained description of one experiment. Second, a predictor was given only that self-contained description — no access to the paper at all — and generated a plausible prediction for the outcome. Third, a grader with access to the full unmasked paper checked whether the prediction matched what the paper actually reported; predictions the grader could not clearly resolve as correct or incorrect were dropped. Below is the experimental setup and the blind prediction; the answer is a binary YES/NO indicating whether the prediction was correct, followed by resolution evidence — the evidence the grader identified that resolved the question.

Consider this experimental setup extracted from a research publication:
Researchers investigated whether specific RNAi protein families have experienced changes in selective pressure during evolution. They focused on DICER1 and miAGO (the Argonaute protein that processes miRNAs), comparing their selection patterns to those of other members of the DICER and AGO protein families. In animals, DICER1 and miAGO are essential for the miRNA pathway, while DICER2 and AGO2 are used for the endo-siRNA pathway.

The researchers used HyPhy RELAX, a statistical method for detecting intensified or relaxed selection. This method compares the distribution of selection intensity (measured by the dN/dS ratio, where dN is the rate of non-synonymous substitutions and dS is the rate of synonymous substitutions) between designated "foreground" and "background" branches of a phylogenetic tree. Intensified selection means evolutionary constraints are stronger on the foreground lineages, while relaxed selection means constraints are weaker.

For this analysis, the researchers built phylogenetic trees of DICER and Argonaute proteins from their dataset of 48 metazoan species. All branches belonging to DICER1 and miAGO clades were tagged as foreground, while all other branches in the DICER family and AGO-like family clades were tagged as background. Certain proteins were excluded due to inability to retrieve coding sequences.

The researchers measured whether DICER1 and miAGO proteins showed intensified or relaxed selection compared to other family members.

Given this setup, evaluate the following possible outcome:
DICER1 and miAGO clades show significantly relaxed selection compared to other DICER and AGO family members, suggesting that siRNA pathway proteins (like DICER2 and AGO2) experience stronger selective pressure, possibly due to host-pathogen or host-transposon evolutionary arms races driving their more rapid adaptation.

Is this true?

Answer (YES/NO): NO